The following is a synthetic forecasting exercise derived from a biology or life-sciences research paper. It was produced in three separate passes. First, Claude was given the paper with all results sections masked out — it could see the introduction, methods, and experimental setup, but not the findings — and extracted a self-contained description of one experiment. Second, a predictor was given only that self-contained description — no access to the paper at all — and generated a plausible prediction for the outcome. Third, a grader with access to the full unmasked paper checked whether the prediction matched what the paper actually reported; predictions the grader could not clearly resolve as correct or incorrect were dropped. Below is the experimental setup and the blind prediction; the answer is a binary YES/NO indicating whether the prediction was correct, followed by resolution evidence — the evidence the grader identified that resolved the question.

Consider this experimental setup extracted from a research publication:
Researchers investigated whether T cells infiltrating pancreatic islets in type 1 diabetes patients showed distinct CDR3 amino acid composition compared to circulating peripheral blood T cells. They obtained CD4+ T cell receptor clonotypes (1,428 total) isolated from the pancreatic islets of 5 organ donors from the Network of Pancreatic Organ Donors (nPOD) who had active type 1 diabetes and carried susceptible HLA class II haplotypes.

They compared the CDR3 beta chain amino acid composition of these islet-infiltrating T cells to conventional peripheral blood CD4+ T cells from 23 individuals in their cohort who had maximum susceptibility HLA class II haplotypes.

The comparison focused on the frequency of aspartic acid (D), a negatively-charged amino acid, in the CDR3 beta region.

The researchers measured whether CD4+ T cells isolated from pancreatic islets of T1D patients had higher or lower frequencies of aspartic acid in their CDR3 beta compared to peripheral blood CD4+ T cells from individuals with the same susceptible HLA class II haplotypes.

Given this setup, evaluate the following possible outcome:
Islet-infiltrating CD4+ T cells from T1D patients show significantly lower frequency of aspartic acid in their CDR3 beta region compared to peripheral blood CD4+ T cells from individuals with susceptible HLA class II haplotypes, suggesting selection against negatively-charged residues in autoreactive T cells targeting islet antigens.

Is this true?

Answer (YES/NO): NO